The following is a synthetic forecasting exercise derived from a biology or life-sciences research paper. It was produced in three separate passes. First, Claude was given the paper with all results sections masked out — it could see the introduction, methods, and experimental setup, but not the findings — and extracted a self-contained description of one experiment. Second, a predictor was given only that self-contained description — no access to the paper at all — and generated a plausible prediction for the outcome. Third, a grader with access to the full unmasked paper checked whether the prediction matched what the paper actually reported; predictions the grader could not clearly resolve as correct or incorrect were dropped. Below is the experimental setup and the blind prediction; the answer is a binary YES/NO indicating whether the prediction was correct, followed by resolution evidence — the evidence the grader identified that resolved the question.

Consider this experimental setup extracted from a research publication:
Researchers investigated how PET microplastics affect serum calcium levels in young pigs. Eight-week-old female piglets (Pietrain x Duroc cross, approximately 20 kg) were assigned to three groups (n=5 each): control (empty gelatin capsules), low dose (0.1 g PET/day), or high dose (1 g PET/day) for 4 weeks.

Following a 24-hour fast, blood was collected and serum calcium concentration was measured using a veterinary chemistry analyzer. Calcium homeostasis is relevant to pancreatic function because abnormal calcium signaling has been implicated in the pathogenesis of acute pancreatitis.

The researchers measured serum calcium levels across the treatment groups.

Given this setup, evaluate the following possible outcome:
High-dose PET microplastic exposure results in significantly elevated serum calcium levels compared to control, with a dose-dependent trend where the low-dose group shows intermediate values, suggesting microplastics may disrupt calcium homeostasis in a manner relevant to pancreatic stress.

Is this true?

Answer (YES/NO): NO